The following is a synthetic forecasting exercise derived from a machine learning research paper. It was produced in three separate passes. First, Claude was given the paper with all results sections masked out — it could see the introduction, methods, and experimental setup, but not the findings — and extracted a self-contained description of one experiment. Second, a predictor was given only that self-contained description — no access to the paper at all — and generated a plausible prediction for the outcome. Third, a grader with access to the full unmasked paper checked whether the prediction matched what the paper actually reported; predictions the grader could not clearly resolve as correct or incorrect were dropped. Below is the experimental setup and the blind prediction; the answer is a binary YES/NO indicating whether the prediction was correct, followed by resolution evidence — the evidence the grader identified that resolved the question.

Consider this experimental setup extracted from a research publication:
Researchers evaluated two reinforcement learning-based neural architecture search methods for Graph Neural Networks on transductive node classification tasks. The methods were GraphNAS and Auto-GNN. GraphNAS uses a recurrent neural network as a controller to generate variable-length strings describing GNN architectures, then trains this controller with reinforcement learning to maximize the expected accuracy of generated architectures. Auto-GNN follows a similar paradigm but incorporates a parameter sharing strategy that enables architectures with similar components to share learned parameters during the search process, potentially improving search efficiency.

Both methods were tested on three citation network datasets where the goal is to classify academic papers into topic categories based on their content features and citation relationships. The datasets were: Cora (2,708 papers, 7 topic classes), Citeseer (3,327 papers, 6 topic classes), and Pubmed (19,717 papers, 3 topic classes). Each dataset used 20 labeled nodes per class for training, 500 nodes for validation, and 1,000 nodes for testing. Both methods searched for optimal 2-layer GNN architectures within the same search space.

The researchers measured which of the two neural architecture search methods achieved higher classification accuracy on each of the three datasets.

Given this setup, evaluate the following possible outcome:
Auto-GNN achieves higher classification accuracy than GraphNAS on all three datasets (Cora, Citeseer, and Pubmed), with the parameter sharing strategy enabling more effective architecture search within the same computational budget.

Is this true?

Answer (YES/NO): NO